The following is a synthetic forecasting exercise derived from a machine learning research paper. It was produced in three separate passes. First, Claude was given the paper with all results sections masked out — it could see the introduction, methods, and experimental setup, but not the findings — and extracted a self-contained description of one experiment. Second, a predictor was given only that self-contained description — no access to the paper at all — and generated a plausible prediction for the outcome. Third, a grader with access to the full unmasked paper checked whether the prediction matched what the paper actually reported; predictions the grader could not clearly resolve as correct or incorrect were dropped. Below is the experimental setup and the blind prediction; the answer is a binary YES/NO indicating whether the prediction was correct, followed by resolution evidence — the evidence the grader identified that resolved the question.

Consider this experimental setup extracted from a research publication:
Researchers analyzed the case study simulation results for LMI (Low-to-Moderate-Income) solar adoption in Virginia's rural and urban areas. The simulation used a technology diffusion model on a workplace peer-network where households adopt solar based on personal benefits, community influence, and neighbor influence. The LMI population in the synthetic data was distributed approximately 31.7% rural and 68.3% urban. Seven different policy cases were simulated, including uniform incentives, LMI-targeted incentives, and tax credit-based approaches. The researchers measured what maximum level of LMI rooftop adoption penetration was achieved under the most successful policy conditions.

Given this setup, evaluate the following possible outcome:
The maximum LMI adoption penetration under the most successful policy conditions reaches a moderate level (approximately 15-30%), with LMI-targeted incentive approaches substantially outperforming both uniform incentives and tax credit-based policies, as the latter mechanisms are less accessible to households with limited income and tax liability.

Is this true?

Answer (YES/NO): NO